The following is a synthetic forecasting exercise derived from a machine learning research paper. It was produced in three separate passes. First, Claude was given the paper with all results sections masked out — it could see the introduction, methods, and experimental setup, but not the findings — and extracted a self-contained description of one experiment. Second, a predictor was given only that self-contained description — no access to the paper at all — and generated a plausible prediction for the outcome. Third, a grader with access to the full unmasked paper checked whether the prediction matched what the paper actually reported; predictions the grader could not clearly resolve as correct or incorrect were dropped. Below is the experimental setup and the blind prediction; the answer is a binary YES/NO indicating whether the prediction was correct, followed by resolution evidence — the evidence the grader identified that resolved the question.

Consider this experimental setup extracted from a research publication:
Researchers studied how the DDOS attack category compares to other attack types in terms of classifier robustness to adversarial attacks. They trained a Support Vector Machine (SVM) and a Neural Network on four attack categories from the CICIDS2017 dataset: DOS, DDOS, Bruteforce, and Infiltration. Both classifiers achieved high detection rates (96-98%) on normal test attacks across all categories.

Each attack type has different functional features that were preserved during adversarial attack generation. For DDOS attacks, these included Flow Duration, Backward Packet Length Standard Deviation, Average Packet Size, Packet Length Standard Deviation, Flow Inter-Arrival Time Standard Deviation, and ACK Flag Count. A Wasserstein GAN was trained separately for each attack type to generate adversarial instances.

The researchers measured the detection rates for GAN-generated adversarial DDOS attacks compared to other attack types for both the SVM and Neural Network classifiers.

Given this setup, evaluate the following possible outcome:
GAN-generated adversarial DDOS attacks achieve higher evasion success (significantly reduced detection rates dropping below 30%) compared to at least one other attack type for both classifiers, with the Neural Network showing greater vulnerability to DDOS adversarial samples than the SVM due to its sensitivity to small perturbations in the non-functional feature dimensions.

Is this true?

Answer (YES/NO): NO